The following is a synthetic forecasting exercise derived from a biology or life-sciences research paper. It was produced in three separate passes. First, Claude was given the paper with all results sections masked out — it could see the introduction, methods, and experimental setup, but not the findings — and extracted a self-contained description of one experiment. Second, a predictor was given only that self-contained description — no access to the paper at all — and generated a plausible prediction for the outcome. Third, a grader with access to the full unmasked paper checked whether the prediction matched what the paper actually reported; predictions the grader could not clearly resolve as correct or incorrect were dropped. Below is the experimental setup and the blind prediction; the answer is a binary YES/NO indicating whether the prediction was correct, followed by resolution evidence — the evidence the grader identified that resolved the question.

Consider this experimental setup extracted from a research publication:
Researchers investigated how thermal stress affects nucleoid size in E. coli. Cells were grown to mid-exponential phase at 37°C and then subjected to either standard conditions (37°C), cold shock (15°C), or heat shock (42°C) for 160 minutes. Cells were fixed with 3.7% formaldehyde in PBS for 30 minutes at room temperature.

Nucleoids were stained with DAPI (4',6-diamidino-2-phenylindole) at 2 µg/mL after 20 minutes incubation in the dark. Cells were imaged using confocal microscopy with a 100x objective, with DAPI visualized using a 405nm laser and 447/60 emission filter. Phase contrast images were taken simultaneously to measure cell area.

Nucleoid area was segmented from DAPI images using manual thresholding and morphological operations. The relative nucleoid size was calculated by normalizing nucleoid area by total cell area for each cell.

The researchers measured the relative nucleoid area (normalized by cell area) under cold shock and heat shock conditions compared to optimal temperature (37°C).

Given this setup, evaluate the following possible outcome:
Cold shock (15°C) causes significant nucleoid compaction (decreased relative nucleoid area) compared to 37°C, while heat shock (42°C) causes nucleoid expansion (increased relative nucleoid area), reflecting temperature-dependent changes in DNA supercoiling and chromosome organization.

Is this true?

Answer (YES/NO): NO